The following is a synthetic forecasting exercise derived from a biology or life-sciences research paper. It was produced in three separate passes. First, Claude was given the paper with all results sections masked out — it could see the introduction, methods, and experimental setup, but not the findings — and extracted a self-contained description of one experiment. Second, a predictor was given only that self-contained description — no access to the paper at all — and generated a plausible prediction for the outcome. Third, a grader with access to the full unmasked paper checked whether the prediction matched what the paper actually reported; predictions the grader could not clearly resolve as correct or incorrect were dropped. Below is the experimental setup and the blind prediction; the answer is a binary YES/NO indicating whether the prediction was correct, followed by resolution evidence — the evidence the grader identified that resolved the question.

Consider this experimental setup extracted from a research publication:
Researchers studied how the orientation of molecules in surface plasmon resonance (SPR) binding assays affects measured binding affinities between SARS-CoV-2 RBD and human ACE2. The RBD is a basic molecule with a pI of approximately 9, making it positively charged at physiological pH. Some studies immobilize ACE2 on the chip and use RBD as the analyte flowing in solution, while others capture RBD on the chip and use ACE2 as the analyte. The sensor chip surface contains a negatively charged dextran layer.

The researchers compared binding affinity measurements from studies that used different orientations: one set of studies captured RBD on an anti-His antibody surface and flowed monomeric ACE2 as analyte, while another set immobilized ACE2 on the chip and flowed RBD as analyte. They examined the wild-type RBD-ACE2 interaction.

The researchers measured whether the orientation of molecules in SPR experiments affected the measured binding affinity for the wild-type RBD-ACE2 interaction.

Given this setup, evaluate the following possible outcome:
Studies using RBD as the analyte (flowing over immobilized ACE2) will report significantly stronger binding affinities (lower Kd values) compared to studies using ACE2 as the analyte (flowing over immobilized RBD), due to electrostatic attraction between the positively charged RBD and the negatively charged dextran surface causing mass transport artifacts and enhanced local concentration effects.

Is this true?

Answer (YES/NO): YES